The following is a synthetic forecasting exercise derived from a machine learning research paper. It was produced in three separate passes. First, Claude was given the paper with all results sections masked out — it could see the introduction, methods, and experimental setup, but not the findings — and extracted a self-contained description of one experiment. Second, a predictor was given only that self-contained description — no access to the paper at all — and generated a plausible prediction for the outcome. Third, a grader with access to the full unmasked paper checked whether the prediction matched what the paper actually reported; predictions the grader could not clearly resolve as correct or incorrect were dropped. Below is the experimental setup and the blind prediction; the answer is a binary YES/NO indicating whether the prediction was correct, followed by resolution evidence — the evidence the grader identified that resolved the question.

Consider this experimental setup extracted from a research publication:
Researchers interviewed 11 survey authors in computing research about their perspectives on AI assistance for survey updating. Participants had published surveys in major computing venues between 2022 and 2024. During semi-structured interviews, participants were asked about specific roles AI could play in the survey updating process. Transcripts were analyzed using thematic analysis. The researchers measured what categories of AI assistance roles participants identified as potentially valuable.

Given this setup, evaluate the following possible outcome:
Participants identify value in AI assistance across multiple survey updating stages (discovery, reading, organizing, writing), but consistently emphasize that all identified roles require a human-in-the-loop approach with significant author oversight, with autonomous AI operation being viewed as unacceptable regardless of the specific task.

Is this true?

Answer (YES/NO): NO